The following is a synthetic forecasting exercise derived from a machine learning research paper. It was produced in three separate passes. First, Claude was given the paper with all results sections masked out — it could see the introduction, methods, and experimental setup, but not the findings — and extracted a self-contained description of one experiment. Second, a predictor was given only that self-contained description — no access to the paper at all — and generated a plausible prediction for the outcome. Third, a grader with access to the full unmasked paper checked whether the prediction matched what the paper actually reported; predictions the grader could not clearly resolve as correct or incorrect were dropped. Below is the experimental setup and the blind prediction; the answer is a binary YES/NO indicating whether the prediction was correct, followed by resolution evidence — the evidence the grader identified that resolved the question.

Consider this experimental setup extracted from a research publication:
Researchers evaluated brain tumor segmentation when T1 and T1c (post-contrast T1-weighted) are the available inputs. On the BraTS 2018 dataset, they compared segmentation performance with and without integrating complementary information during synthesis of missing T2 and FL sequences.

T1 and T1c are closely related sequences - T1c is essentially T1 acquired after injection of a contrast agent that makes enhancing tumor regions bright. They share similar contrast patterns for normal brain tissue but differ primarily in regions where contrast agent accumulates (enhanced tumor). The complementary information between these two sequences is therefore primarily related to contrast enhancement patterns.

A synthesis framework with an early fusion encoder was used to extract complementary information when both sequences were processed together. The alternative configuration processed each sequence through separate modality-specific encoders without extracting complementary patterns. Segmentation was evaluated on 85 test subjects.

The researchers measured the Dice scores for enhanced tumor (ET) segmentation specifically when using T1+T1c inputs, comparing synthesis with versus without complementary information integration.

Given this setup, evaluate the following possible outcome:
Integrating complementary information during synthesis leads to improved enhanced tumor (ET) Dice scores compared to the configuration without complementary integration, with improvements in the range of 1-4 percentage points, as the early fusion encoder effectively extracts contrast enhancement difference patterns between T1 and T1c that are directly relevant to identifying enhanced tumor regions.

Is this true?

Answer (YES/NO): NO